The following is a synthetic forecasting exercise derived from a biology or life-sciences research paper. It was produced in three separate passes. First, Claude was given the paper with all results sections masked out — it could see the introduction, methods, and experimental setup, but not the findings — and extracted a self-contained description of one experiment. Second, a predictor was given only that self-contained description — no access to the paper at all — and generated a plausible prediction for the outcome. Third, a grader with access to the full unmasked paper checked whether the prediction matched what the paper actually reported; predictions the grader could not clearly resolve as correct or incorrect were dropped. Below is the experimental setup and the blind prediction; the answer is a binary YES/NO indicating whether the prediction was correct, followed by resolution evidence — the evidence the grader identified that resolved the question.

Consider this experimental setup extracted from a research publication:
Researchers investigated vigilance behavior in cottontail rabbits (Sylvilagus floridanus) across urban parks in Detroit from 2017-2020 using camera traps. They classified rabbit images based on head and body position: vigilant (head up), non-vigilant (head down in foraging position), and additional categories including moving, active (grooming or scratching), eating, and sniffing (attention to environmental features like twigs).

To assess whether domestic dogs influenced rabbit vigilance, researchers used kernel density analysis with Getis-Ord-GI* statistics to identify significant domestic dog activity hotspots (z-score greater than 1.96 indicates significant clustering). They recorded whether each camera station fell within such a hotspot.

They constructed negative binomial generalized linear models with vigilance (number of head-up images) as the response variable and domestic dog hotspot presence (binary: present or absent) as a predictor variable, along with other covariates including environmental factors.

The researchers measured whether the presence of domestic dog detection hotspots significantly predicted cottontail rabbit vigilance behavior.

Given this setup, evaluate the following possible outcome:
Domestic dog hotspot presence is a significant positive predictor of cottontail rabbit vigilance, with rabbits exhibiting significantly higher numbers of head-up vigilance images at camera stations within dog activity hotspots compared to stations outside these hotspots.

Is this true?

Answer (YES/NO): YES